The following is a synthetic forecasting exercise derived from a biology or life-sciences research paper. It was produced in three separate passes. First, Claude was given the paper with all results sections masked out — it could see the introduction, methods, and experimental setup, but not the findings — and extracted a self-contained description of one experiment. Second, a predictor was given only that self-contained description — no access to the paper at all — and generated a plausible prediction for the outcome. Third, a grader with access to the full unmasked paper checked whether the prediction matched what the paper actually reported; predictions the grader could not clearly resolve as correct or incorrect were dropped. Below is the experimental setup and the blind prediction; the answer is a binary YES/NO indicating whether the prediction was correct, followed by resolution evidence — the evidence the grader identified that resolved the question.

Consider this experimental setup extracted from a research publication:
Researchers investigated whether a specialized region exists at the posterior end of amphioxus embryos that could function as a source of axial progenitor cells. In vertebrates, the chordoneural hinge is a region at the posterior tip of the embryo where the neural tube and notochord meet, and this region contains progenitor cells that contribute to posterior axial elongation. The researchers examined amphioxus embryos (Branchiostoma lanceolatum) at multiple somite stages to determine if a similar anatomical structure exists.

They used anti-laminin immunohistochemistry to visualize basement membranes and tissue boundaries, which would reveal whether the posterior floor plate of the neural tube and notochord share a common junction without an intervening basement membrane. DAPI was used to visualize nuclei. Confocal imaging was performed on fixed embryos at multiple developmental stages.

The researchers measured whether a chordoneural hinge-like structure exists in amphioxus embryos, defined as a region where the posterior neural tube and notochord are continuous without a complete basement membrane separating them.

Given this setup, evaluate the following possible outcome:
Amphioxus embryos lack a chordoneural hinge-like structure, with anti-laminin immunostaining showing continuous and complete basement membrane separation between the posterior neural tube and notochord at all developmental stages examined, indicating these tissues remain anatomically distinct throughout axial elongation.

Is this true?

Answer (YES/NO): NO